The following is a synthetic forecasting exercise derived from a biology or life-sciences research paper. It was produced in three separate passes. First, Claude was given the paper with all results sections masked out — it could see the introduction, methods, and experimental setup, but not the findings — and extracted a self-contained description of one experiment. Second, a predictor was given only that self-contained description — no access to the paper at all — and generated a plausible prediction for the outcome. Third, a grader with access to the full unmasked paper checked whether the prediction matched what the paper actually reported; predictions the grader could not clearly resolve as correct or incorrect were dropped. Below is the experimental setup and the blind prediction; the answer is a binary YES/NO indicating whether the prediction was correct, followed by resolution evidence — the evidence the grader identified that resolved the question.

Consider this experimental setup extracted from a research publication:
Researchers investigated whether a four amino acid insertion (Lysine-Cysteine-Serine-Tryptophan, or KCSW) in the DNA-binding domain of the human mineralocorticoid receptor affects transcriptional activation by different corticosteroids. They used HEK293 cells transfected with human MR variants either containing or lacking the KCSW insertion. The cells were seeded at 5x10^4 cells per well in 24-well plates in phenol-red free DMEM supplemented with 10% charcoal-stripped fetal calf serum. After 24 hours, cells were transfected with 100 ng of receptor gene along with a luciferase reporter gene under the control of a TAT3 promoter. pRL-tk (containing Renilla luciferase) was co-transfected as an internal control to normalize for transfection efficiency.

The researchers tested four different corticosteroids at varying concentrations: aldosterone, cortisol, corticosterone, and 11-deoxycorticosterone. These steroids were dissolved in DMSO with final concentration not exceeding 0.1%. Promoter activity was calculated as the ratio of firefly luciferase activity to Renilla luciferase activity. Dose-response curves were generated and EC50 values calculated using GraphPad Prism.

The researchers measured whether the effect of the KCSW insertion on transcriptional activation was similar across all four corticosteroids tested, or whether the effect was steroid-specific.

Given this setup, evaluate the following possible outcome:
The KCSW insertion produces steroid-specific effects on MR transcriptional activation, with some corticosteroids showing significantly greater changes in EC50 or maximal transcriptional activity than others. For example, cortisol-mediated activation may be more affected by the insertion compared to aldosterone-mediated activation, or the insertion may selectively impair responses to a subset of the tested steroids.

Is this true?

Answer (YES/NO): NO